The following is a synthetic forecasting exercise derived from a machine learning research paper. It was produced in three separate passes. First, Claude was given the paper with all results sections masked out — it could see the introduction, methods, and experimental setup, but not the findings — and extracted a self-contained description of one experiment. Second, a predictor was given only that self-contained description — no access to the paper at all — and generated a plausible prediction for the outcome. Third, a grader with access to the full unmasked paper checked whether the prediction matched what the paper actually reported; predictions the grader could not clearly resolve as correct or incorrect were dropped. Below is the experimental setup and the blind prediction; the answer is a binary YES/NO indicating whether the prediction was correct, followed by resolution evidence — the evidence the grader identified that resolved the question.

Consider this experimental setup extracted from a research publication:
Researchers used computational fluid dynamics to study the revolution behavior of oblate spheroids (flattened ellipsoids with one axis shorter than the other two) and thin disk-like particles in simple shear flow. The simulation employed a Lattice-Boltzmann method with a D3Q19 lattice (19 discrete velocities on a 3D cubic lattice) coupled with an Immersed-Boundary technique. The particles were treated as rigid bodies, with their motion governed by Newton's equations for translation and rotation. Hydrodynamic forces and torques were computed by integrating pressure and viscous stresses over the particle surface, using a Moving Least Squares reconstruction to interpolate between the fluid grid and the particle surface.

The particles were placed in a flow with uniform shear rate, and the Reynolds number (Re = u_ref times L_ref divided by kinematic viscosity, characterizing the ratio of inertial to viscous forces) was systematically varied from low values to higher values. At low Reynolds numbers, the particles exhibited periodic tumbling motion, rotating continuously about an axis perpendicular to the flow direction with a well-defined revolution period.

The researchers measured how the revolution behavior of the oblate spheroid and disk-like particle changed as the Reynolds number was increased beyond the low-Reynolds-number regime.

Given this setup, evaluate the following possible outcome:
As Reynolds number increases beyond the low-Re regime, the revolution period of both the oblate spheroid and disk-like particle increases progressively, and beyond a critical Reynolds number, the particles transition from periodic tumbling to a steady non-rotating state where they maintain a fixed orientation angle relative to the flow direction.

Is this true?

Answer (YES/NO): YES